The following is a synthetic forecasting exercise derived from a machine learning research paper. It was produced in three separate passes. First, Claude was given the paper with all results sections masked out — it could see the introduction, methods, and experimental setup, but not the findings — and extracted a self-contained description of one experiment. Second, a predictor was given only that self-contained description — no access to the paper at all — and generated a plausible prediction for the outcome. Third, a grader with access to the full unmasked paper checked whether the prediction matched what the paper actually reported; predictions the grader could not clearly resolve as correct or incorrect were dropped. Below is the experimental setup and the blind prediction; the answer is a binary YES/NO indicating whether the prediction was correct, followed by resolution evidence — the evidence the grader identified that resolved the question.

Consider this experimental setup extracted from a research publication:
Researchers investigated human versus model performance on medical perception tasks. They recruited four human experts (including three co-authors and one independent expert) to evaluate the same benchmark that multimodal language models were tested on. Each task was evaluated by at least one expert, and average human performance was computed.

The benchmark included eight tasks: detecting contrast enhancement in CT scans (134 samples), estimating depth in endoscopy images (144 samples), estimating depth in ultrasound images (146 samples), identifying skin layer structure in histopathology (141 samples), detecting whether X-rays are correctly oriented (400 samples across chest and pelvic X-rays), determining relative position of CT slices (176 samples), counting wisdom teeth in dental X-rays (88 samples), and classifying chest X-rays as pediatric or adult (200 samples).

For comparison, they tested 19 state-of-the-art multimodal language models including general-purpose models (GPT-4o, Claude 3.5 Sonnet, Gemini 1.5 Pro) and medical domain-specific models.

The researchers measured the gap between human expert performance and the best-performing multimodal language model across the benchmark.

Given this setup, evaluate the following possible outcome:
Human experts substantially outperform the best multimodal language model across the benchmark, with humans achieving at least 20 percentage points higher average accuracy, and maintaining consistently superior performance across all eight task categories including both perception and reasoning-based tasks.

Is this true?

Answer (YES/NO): NO